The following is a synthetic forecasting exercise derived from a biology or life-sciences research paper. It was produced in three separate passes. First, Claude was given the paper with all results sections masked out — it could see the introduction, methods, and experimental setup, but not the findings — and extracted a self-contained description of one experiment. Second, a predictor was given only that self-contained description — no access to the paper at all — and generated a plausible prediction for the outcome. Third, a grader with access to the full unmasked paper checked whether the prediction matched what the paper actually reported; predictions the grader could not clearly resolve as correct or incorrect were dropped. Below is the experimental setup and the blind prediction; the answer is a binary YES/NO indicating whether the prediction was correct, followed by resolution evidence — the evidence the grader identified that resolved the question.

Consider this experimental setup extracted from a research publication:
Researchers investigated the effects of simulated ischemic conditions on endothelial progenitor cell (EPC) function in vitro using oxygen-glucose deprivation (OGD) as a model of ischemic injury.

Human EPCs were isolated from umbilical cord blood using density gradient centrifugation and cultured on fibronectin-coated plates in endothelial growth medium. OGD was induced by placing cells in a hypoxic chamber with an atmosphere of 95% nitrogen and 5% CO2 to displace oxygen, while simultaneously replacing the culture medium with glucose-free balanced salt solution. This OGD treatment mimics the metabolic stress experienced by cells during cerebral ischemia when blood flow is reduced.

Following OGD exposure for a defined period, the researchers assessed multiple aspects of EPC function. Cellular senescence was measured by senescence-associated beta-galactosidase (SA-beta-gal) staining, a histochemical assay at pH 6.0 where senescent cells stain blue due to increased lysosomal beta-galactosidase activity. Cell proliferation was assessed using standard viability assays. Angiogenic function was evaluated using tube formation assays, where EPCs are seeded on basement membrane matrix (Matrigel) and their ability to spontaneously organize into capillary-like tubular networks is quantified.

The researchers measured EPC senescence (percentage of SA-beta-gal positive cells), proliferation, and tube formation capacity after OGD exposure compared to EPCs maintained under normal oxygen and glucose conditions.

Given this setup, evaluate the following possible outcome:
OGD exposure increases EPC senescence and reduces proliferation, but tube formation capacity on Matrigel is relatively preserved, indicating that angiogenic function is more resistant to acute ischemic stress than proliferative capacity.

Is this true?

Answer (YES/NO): NO